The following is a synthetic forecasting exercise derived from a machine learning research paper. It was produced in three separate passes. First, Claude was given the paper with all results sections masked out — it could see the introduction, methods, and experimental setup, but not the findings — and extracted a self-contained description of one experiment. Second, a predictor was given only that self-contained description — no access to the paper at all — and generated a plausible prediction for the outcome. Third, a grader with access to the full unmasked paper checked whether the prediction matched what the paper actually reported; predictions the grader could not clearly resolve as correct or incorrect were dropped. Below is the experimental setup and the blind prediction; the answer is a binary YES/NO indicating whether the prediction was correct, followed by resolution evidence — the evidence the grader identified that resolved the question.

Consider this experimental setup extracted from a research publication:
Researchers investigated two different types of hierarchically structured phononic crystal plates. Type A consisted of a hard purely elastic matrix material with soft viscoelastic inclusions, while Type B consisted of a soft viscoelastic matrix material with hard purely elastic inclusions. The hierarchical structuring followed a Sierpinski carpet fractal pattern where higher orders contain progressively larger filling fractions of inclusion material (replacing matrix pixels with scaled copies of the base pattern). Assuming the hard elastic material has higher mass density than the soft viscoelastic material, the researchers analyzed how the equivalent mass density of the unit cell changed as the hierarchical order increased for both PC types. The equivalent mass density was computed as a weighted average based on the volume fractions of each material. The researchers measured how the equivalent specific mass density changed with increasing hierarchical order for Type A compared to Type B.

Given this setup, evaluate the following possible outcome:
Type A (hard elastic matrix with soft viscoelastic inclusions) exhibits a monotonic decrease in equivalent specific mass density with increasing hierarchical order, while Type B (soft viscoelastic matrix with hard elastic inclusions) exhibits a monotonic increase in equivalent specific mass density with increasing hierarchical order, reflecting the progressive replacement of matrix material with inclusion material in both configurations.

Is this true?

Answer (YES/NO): YES